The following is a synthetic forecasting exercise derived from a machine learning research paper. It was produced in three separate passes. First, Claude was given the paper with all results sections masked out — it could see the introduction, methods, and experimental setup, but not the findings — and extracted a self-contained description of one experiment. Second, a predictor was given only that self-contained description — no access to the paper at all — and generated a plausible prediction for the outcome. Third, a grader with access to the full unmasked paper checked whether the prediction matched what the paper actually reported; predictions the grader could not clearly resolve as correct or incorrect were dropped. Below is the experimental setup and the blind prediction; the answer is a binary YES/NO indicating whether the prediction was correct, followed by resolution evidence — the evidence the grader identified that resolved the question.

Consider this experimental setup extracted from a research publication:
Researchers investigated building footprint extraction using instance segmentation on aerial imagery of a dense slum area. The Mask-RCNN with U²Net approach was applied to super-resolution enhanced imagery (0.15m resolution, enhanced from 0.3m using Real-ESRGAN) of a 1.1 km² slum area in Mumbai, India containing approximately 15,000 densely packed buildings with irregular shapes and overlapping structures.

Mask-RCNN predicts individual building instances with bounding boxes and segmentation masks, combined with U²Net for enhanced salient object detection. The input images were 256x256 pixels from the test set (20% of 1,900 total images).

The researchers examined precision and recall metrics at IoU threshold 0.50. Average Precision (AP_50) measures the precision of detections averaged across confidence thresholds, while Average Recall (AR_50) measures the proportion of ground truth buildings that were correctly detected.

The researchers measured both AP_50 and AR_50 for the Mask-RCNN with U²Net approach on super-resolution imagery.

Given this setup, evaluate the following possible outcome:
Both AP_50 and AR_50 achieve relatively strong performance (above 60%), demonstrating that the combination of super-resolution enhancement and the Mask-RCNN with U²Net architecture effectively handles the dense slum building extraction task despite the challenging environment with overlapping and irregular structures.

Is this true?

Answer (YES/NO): NO